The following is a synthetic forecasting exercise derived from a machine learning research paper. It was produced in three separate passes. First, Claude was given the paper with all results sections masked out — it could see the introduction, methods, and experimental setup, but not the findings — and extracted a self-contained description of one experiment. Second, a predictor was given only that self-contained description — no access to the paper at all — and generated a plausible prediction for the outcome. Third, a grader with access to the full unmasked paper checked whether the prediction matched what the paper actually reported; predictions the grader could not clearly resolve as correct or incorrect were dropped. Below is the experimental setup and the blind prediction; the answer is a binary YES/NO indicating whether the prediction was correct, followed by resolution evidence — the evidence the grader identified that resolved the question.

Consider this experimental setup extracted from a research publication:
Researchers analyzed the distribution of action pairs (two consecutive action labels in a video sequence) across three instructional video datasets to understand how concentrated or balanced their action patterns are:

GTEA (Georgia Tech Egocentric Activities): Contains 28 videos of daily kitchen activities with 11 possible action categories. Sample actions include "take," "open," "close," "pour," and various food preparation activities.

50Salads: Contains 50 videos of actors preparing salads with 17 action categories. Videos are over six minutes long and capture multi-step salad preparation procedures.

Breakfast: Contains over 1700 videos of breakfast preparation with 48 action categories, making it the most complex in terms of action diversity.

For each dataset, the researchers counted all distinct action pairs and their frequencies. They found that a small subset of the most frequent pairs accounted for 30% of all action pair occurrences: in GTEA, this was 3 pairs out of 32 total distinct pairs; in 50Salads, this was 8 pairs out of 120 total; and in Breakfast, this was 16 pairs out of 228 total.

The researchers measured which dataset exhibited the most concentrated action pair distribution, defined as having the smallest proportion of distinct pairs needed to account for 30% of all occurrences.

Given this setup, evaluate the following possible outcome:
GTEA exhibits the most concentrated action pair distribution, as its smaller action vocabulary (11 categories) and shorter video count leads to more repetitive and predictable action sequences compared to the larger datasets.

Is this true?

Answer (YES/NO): NO